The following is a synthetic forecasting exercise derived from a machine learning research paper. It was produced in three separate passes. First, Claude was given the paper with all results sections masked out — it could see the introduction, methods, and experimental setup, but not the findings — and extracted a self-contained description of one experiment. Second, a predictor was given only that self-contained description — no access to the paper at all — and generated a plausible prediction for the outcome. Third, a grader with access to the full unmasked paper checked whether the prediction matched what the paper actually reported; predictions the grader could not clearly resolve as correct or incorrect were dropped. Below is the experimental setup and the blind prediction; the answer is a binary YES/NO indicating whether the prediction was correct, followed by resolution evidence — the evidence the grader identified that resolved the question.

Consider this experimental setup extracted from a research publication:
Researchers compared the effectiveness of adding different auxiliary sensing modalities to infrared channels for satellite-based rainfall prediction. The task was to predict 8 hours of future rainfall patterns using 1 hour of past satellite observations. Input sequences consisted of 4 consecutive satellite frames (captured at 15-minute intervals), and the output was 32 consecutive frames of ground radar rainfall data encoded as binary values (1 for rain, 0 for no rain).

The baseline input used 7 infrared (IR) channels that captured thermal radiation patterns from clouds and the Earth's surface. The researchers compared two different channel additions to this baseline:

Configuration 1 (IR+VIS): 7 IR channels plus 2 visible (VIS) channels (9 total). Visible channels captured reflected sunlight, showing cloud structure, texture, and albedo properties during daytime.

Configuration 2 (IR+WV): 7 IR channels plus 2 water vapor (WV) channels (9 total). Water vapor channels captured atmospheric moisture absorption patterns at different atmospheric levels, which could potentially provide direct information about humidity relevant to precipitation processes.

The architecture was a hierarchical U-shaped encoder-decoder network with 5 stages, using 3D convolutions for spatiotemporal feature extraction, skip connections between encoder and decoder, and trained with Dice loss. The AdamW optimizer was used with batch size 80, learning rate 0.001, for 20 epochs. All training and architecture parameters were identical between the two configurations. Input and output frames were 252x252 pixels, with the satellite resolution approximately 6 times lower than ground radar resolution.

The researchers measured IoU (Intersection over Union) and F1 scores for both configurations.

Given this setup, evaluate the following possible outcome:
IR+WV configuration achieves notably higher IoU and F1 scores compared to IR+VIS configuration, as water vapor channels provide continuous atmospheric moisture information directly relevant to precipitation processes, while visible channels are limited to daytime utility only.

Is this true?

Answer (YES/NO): NO